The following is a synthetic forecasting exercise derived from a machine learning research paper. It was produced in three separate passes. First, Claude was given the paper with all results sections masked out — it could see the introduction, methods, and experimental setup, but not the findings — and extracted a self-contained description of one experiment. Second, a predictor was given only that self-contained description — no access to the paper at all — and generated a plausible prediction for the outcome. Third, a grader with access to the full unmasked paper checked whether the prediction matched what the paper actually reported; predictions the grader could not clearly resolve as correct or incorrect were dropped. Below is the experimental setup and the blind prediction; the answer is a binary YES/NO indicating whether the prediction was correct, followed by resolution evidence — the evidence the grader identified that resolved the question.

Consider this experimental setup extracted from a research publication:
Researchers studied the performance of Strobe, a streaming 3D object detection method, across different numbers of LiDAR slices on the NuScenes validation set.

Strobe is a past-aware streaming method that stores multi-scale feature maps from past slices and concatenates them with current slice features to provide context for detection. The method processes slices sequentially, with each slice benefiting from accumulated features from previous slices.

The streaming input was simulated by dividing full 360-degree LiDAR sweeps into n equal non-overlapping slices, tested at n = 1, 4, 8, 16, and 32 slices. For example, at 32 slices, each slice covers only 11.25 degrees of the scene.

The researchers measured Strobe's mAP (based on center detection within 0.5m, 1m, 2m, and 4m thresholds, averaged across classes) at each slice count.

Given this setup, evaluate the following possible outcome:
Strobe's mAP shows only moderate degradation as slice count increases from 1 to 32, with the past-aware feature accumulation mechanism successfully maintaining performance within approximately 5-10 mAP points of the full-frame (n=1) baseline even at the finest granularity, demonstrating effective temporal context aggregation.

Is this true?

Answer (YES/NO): NO